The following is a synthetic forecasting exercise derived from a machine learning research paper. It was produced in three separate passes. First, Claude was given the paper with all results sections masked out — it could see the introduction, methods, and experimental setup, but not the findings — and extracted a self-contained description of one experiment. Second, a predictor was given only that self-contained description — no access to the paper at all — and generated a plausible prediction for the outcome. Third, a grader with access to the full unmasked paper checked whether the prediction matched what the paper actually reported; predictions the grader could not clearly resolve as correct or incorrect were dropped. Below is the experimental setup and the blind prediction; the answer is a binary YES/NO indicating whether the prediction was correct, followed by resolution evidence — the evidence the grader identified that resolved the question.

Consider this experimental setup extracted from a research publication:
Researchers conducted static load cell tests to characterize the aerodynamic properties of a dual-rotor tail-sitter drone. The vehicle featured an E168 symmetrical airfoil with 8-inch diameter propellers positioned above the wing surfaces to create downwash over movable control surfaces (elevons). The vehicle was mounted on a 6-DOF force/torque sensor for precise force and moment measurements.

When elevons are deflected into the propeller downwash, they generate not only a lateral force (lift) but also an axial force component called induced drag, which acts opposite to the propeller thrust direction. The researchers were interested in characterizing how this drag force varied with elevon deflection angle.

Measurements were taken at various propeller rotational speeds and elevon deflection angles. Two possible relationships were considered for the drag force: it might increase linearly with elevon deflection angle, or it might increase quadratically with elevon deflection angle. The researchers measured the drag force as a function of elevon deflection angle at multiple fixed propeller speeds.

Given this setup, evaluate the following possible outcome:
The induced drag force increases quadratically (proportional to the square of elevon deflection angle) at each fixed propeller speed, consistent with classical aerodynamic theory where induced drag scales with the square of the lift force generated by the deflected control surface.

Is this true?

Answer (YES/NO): YES